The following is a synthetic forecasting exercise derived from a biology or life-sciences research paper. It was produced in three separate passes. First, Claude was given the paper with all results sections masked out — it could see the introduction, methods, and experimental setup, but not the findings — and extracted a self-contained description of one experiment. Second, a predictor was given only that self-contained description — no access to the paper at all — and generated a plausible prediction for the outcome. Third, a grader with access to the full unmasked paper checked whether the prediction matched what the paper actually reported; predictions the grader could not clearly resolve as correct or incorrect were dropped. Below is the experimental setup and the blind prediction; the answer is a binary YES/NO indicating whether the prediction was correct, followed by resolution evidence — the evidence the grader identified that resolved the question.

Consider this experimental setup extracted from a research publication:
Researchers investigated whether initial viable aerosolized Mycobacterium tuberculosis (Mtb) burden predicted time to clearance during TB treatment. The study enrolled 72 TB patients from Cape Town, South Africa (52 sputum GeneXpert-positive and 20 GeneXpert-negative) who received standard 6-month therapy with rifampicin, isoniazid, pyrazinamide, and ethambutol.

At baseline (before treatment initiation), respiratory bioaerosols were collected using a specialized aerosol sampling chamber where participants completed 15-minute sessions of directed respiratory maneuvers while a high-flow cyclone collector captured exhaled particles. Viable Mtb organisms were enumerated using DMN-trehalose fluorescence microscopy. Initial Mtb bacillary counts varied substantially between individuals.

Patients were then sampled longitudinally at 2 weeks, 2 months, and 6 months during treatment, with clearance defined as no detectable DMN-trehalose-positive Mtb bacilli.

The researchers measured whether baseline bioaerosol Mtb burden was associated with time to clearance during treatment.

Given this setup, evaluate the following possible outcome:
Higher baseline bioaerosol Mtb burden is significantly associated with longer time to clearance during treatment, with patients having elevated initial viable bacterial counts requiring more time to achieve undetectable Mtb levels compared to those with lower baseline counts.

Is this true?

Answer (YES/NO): NO